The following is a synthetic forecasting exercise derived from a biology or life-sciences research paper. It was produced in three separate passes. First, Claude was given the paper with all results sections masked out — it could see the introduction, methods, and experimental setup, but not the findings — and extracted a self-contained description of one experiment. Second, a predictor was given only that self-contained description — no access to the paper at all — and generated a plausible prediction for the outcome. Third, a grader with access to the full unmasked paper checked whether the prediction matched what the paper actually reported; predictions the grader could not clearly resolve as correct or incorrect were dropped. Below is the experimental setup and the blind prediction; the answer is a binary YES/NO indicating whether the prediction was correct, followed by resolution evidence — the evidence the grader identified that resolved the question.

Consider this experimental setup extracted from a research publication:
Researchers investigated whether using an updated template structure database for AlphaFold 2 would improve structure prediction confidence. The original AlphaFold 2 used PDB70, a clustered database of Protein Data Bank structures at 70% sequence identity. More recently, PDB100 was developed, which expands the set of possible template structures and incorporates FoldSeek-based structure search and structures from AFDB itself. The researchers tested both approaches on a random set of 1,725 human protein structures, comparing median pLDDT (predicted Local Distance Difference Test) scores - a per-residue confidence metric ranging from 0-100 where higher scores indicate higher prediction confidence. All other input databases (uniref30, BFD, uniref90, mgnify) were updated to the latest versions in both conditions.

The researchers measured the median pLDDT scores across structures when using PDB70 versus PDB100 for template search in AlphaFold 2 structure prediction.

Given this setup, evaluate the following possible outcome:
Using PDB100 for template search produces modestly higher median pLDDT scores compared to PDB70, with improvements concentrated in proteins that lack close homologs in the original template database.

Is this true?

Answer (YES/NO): NO